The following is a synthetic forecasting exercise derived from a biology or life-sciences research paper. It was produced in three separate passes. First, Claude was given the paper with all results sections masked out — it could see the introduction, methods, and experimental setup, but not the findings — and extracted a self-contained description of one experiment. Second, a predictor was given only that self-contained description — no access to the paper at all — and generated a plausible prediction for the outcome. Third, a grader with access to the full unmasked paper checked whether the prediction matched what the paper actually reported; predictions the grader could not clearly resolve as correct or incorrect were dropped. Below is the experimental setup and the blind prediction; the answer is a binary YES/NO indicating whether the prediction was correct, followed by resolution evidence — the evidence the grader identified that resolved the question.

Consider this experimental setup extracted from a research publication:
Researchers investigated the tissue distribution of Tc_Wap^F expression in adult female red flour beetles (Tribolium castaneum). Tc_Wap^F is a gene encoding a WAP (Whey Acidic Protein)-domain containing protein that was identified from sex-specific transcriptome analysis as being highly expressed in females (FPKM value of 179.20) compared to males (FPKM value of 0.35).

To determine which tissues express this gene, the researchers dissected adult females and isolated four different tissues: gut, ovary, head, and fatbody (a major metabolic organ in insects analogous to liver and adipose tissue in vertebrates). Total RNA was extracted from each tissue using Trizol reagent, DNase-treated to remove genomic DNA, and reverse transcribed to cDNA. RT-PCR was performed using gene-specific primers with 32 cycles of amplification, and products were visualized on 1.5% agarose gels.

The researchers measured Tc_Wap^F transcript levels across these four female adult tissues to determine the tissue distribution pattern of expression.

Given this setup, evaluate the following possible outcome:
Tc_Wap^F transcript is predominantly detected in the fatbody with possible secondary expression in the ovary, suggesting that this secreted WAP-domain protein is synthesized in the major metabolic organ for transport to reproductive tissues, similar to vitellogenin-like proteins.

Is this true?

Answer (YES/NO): NO